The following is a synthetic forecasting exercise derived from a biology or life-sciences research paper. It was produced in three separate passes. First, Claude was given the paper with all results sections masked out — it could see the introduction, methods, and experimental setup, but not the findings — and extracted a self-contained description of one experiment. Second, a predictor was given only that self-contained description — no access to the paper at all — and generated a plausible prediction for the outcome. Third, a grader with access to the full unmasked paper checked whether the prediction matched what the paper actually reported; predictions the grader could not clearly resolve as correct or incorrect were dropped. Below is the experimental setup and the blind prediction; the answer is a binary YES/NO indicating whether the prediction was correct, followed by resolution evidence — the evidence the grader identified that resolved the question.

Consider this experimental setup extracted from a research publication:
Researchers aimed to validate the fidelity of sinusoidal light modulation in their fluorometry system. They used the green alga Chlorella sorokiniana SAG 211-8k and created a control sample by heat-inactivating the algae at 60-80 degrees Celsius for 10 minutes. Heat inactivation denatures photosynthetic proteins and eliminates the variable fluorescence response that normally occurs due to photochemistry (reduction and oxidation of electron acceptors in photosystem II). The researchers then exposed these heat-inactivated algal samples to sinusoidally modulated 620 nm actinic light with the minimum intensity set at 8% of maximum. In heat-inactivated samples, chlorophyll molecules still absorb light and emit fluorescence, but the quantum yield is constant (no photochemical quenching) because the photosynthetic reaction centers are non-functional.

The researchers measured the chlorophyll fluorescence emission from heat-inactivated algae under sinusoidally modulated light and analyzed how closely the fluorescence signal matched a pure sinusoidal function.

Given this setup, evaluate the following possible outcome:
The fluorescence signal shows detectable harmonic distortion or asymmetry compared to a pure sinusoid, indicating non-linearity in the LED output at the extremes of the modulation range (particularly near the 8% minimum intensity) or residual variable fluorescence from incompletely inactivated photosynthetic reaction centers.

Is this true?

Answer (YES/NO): NO